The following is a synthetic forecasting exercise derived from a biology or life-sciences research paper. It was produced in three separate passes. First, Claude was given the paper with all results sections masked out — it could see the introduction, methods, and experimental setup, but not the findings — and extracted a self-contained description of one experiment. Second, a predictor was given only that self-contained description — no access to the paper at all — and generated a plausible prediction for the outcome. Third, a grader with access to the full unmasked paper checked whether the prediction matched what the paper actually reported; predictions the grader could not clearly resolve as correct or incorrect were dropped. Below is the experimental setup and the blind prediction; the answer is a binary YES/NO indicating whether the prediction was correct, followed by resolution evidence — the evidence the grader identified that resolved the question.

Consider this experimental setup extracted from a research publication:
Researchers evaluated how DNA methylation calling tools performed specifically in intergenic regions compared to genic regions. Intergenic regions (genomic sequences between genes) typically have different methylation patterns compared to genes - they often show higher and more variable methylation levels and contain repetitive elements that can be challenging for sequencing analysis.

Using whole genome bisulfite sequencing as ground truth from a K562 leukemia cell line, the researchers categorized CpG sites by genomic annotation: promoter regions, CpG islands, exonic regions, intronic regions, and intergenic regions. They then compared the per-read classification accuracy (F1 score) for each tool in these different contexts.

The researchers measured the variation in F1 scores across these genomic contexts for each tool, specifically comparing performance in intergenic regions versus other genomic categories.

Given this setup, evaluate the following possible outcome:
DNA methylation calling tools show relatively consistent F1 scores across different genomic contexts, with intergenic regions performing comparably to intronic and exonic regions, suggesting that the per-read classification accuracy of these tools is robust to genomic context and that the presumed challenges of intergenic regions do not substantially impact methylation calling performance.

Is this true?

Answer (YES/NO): NO